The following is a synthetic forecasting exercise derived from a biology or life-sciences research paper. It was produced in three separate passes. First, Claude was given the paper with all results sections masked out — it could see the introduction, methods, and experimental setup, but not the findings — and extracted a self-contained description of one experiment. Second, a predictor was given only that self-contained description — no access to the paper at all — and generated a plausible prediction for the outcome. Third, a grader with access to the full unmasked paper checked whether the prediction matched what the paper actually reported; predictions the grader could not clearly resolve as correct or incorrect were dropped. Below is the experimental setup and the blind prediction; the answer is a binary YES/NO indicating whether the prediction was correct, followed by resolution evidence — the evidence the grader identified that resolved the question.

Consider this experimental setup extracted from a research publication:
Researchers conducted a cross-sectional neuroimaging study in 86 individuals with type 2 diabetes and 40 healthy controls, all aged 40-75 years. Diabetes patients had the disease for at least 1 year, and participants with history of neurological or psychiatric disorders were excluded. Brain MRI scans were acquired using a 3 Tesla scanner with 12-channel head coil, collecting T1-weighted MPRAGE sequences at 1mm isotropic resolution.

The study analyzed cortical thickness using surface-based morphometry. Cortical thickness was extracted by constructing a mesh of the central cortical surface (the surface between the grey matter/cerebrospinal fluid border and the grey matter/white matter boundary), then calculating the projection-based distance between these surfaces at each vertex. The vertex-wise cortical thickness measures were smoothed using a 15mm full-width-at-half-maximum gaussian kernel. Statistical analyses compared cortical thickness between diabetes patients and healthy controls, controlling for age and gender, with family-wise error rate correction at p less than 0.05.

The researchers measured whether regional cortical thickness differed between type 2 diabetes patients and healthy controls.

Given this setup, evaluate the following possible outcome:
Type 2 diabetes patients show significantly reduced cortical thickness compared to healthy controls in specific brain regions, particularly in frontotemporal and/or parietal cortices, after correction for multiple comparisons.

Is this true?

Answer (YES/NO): NO